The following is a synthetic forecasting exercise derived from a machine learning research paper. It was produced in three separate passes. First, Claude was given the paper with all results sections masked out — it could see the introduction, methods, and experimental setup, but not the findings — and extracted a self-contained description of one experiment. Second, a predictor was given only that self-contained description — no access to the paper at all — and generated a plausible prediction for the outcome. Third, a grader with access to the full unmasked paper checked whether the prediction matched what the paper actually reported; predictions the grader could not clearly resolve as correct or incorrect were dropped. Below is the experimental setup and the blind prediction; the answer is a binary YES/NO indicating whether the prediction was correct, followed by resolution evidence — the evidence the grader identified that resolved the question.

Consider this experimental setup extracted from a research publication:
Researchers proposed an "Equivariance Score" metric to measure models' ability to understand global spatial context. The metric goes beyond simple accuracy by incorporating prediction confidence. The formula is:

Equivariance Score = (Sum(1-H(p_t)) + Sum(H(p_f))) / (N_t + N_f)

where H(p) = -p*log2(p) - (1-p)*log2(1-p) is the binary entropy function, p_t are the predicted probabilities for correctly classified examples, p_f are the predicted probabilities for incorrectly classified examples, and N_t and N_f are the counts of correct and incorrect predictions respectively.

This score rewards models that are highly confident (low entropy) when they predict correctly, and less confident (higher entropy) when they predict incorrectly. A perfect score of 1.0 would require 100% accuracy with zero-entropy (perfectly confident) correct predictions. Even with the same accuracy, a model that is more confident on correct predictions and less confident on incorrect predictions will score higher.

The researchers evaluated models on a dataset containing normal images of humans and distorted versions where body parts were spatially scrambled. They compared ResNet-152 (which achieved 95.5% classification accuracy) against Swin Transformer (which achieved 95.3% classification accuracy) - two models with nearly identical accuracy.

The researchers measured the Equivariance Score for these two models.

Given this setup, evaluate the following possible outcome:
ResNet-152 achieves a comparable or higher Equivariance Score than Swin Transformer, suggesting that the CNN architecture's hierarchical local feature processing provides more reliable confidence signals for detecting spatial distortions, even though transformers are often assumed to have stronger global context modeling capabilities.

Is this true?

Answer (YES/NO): YES